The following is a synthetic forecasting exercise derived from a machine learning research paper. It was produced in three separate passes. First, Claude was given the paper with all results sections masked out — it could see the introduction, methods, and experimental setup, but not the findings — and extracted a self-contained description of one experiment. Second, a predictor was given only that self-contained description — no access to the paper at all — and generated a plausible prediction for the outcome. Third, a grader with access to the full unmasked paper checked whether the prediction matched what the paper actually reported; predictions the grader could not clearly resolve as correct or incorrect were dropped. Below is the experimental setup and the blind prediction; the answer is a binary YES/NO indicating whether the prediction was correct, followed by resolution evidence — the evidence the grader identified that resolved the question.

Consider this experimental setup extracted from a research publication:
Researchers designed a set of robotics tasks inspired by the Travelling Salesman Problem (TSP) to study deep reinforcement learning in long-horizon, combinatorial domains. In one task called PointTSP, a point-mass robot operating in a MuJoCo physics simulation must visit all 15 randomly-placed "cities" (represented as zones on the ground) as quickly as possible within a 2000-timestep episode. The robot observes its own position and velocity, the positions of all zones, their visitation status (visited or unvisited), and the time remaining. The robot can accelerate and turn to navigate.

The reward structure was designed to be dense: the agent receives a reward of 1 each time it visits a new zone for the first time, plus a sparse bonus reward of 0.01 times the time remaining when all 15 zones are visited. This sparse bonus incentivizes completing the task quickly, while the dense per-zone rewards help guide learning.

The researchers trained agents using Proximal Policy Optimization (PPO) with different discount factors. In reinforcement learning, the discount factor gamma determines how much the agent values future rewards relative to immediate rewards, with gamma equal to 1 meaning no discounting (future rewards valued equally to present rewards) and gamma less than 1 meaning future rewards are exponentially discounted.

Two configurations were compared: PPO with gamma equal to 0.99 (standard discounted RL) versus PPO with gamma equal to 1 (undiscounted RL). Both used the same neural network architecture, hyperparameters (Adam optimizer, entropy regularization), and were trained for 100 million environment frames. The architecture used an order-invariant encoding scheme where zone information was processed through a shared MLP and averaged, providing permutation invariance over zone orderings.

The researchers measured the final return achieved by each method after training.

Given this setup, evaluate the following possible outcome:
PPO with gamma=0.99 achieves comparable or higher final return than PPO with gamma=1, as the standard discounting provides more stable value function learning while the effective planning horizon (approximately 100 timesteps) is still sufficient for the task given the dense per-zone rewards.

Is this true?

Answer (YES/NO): YES